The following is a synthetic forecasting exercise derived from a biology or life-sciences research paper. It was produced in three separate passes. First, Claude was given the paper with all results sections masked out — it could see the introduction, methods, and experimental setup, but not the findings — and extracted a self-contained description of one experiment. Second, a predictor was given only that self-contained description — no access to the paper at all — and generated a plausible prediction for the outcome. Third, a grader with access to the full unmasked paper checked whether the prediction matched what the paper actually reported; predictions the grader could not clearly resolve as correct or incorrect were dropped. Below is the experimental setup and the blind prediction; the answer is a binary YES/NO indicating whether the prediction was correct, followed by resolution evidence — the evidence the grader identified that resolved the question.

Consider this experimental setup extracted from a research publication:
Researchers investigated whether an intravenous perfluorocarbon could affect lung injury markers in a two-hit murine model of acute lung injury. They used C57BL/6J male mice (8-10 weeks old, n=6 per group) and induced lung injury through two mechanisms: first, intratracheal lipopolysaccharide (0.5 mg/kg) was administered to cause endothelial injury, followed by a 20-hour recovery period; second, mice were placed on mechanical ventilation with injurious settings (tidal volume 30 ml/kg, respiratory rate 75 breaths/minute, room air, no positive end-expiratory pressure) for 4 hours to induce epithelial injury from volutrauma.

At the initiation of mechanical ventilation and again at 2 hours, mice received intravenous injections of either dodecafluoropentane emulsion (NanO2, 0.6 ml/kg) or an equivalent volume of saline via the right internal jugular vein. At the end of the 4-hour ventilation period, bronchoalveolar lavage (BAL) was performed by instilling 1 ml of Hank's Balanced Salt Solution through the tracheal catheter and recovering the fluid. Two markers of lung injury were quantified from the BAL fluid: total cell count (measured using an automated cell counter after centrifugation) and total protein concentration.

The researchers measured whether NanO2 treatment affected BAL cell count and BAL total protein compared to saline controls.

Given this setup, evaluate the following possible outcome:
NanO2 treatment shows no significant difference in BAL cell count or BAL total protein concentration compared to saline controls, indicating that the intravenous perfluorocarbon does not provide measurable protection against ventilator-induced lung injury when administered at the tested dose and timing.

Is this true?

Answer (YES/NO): NO